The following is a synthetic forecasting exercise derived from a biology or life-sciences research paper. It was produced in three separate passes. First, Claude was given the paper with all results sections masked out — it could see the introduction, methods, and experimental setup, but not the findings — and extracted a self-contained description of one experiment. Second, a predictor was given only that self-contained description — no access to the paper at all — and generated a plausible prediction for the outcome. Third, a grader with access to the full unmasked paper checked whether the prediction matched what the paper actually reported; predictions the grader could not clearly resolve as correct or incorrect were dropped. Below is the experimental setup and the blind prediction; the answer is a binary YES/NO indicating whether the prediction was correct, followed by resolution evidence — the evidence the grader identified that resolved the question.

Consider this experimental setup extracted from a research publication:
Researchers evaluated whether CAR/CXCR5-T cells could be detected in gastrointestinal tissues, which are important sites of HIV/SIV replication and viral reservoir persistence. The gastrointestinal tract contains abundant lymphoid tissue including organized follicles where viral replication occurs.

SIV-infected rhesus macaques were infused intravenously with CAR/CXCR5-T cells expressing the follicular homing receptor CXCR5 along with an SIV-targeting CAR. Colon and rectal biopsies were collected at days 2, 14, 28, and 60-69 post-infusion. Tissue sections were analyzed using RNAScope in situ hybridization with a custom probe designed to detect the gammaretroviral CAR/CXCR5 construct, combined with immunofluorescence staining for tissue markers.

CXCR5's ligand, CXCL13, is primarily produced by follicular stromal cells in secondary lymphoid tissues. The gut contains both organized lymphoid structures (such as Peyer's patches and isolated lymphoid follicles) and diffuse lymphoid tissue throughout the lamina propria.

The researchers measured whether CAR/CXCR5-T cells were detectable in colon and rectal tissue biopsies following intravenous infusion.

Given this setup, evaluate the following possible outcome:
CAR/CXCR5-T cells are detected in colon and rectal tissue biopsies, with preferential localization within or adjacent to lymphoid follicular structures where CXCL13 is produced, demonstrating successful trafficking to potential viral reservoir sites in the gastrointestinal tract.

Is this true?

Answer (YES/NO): NO